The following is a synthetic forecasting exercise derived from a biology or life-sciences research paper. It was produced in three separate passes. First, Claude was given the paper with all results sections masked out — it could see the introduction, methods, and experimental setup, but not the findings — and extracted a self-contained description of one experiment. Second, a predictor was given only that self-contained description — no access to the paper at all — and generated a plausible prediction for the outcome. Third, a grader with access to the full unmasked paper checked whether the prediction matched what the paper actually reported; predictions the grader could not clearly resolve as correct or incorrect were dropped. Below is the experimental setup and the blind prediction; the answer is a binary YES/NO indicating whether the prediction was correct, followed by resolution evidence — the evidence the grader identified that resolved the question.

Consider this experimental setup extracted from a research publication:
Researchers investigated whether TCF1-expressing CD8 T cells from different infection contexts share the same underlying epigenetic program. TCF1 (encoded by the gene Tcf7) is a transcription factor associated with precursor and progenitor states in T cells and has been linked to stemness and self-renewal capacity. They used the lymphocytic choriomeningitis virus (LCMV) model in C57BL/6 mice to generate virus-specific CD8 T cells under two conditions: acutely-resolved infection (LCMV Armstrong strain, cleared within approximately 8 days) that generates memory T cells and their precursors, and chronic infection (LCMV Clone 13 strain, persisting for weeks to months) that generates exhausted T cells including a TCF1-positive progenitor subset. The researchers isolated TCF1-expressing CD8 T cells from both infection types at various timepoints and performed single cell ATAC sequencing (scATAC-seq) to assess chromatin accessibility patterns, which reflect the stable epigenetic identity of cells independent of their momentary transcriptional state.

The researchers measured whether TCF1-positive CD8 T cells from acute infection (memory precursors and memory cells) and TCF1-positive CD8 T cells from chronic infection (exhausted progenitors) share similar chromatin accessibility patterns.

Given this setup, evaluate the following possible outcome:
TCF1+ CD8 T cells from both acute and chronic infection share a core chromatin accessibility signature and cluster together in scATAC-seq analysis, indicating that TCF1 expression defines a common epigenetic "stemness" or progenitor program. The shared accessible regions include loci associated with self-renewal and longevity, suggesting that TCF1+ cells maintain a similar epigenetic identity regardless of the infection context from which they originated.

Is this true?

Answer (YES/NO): NO